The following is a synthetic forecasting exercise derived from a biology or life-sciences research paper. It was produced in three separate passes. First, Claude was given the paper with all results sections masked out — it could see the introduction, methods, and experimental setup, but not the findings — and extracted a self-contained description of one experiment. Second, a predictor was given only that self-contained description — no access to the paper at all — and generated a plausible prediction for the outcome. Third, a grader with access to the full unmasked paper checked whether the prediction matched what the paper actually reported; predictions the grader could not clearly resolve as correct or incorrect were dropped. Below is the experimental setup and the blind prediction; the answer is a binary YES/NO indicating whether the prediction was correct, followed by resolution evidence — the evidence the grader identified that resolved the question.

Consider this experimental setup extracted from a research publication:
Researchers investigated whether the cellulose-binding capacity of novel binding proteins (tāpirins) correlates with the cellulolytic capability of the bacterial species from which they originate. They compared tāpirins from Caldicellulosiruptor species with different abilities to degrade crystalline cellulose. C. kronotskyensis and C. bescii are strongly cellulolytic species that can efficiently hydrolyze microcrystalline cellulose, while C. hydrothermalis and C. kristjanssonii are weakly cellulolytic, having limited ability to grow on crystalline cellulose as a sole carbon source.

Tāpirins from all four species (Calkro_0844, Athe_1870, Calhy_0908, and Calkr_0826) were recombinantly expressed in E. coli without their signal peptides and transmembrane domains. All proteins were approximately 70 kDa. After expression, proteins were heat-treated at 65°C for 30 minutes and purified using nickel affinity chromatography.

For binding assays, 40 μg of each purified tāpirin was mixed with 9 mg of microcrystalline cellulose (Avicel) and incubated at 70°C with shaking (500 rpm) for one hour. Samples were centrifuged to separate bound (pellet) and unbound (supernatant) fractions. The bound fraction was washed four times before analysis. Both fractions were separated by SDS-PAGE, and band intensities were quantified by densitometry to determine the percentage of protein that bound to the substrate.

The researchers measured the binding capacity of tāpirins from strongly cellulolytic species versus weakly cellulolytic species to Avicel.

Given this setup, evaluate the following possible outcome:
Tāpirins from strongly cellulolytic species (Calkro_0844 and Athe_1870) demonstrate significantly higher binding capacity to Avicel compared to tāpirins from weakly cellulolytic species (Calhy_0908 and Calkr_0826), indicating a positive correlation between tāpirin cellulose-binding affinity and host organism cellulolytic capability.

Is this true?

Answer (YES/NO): NO